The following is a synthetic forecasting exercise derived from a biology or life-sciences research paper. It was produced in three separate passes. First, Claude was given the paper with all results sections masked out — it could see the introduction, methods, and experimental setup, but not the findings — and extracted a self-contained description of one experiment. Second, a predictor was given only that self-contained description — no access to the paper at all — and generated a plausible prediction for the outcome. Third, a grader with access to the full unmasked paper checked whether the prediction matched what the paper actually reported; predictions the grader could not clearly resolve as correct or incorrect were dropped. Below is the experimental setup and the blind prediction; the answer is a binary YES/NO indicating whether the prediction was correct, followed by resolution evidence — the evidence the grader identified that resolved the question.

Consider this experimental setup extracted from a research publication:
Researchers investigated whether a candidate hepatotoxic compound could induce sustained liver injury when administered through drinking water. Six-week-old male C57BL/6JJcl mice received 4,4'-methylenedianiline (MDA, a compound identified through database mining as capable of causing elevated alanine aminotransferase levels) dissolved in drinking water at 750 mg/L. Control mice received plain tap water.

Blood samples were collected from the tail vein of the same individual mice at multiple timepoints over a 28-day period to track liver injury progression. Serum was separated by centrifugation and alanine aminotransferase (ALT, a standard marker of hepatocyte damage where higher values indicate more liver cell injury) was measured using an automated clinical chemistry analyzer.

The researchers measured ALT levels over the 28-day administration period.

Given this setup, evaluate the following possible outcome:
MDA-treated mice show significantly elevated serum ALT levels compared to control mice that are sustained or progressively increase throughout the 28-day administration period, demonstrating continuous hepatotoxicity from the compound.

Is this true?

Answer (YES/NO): NO